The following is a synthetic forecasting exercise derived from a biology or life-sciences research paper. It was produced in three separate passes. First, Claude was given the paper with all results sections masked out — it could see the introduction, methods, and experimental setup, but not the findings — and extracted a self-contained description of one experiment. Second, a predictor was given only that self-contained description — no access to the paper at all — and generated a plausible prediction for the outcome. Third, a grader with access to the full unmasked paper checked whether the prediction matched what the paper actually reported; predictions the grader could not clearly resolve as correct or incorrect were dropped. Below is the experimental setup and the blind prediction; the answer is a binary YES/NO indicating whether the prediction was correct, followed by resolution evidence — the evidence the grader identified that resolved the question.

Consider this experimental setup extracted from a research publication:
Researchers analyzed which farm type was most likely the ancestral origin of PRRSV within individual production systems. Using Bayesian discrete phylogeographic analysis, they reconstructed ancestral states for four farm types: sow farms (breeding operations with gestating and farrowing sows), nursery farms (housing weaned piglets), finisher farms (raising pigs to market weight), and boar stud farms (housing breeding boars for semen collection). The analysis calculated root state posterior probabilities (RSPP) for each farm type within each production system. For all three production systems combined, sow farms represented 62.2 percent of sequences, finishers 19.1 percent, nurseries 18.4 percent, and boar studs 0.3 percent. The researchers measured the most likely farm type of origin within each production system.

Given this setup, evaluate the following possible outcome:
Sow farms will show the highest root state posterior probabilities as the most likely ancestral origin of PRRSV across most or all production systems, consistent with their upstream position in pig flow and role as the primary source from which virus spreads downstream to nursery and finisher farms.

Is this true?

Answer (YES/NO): YES